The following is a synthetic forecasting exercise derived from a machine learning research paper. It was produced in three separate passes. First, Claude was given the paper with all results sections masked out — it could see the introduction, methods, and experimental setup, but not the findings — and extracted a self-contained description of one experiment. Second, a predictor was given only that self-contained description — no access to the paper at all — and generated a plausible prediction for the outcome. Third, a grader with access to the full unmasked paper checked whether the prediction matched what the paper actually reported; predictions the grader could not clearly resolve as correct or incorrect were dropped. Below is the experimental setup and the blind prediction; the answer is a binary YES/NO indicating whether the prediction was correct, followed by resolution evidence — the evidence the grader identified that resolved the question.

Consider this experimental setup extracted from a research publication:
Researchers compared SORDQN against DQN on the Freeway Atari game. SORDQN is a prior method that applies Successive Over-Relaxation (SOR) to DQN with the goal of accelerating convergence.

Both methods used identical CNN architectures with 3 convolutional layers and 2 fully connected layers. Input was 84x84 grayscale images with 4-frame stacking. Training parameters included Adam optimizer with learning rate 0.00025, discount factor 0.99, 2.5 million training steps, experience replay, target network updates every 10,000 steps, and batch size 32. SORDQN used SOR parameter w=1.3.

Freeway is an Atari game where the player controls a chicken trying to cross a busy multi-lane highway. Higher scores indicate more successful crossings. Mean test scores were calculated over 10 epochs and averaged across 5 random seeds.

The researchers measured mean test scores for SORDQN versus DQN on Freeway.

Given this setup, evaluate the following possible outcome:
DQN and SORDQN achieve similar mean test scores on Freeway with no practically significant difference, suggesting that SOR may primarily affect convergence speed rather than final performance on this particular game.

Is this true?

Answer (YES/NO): NO